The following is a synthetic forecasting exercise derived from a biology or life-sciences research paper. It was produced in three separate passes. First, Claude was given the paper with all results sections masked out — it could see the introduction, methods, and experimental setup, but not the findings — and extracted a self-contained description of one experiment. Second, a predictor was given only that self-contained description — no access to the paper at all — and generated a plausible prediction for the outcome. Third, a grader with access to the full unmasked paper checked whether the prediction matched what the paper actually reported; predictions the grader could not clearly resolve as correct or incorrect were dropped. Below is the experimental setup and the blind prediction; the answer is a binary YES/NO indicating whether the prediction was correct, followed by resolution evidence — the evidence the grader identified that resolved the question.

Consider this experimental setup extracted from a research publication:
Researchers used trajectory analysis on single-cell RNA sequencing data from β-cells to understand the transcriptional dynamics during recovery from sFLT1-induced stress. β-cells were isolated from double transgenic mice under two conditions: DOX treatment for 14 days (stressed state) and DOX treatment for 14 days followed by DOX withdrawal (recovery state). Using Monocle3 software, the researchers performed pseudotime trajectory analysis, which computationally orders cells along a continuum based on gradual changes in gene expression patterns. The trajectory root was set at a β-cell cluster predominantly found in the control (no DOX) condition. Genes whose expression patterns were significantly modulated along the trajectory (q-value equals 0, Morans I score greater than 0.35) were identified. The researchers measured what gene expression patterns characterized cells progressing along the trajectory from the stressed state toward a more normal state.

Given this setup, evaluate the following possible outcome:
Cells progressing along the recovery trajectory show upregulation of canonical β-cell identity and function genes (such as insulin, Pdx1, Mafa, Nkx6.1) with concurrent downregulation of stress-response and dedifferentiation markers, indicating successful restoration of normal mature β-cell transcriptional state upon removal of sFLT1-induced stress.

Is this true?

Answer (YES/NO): NO